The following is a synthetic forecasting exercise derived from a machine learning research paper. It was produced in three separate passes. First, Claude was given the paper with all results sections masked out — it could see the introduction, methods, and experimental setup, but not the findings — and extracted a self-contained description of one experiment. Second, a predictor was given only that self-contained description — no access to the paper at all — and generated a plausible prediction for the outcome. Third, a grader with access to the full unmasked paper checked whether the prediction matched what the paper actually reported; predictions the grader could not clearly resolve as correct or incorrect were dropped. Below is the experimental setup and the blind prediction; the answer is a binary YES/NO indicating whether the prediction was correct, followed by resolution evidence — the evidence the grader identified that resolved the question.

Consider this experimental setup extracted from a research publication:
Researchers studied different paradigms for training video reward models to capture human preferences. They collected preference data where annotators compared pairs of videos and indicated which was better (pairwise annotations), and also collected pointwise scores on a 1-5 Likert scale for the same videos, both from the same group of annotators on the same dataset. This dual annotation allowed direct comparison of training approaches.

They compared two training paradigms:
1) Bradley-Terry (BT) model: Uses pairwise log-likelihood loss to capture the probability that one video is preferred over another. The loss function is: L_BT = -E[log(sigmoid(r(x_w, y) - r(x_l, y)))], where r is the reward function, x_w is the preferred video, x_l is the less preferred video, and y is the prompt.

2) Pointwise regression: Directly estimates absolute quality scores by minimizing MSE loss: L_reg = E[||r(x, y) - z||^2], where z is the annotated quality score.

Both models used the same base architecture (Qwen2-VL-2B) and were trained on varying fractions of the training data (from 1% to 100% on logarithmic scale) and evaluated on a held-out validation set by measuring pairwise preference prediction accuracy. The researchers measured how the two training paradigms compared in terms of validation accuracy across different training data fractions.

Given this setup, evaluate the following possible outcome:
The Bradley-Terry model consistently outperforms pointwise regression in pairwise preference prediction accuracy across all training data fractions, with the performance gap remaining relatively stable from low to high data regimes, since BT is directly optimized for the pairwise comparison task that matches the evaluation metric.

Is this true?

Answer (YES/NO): NO